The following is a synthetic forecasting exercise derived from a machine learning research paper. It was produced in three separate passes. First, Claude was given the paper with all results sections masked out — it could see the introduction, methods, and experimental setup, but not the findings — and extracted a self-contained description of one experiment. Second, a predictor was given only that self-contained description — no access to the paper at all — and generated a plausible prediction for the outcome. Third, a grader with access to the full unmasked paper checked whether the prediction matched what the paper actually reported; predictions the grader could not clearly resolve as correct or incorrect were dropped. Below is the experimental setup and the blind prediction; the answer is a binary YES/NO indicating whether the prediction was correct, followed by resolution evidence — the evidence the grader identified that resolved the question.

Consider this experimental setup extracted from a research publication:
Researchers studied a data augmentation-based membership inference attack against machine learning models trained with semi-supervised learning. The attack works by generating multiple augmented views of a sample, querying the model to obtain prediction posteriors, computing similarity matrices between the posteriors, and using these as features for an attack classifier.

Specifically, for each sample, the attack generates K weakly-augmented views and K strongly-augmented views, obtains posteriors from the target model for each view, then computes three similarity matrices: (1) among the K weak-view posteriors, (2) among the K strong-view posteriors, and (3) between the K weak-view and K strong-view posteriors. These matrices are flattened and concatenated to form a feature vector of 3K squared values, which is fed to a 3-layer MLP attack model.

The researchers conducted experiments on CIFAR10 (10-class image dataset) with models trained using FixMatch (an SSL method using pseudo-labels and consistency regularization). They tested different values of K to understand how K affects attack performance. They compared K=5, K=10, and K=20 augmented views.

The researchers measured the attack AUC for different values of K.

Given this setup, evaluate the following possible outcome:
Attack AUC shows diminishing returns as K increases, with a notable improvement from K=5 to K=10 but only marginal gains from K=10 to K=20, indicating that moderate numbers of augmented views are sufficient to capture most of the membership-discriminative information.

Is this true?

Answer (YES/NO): YES